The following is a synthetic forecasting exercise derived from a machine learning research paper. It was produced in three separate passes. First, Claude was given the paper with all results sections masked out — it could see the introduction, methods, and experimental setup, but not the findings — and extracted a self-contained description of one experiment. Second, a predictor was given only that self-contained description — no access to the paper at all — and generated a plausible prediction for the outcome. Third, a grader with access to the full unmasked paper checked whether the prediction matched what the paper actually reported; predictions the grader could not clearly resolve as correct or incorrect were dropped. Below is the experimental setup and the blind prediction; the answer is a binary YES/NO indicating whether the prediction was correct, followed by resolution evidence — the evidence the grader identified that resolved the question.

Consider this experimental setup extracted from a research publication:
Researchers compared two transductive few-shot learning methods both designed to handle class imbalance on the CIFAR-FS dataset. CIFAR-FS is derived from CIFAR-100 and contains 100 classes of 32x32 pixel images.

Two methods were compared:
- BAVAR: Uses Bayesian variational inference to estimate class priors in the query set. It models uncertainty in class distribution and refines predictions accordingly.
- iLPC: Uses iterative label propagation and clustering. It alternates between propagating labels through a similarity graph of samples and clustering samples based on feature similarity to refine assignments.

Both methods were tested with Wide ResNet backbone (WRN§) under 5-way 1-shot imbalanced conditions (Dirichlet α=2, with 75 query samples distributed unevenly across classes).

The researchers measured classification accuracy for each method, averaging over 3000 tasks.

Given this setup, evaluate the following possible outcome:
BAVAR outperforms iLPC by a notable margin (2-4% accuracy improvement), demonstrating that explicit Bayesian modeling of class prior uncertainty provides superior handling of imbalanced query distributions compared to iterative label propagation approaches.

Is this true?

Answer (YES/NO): NO